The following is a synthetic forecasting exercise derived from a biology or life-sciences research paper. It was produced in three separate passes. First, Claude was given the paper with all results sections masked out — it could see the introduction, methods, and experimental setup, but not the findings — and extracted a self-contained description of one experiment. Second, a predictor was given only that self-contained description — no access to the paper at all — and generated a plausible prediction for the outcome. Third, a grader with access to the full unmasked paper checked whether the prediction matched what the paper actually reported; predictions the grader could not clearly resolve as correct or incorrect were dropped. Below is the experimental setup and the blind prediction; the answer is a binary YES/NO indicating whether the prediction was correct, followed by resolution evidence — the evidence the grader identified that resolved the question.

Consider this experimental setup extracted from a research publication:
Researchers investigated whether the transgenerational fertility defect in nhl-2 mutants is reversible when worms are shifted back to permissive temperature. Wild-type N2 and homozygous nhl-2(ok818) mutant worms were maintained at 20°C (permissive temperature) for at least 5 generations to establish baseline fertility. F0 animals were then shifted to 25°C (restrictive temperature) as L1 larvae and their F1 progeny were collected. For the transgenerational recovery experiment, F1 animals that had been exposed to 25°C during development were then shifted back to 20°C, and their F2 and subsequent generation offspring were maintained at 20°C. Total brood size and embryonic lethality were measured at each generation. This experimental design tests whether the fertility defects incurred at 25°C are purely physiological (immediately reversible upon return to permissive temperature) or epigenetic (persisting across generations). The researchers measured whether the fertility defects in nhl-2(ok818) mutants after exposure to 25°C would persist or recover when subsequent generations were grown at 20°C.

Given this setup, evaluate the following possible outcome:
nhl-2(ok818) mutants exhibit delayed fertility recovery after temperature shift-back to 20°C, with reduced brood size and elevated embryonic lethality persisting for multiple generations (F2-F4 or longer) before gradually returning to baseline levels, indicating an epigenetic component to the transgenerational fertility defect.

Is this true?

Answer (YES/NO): NO